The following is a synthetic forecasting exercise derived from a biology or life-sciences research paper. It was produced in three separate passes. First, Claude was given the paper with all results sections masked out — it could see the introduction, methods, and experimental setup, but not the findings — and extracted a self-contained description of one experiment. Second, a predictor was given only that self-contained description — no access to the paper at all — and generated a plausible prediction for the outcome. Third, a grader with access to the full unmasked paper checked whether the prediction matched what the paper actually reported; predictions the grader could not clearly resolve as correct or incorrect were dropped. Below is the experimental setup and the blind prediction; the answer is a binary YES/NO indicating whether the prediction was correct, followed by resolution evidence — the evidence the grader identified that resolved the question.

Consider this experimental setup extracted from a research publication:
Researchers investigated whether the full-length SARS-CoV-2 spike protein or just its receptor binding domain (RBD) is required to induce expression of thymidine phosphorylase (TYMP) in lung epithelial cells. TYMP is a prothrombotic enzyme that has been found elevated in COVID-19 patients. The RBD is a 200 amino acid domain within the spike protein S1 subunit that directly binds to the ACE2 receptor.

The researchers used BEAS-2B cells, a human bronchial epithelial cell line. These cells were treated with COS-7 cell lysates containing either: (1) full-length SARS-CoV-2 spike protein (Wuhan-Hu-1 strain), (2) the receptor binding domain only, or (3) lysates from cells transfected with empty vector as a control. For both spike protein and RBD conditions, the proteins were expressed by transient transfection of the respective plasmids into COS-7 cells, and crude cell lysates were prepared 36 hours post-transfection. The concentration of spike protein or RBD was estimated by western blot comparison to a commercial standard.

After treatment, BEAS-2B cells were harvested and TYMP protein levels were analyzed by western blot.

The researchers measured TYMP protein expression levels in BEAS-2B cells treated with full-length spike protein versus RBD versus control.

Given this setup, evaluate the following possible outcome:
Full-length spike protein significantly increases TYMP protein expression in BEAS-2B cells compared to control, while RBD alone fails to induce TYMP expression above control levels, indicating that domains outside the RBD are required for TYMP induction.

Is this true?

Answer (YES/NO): NO